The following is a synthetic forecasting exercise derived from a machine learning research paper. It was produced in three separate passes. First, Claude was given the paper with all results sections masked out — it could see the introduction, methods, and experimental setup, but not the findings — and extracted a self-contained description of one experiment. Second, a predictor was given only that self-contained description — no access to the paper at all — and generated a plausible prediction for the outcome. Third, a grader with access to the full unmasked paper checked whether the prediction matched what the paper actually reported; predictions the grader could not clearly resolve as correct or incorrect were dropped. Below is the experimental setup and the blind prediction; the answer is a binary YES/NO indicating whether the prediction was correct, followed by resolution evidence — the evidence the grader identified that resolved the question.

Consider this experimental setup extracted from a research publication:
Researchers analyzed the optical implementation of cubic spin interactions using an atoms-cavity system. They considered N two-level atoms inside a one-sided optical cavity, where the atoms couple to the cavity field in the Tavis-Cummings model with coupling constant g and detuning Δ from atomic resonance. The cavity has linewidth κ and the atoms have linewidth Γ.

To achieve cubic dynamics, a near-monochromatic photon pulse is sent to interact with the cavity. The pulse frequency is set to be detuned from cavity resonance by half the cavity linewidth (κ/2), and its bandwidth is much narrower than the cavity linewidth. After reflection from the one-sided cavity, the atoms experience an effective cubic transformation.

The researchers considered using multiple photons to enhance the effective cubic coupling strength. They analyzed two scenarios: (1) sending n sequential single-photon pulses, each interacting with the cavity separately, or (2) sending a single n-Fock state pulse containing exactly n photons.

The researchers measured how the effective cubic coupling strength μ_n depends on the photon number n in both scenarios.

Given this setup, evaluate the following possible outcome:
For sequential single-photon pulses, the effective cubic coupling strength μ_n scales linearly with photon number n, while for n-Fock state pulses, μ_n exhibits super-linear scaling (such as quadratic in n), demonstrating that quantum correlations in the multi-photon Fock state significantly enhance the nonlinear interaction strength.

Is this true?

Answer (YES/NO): NO